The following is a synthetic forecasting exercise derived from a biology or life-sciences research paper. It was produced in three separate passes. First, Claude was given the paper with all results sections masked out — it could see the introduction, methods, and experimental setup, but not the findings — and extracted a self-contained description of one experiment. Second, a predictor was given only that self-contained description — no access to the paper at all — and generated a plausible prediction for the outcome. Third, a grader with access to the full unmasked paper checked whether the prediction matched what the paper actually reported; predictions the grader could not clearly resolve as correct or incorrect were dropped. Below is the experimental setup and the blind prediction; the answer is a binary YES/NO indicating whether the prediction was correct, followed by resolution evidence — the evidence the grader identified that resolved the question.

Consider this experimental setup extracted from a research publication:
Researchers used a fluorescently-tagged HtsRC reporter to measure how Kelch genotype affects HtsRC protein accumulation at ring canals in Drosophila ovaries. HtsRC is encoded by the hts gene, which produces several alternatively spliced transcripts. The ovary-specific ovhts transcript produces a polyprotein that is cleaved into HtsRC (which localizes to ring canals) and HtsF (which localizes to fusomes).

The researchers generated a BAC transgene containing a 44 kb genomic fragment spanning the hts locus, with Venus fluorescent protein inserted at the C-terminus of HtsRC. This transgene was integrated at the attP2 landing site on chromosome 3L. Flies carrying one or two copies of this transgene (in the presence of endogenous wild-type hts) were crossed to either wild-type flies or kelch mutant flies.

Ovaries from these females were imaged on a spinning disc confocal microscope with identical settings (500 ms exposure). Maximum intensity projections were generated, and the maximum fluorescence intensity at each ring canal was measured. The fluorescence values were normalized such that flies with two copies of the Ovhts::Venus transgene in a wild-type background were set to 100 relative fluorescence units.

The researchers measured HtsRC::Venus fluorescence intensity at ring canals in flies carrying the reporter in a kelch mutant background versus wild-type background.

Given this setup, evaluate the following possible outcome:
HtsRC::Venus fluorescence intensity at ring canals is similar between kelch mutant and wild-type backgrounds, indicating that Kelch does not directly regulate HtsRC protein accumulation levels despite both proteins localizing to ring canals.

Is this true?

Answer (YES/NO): NO